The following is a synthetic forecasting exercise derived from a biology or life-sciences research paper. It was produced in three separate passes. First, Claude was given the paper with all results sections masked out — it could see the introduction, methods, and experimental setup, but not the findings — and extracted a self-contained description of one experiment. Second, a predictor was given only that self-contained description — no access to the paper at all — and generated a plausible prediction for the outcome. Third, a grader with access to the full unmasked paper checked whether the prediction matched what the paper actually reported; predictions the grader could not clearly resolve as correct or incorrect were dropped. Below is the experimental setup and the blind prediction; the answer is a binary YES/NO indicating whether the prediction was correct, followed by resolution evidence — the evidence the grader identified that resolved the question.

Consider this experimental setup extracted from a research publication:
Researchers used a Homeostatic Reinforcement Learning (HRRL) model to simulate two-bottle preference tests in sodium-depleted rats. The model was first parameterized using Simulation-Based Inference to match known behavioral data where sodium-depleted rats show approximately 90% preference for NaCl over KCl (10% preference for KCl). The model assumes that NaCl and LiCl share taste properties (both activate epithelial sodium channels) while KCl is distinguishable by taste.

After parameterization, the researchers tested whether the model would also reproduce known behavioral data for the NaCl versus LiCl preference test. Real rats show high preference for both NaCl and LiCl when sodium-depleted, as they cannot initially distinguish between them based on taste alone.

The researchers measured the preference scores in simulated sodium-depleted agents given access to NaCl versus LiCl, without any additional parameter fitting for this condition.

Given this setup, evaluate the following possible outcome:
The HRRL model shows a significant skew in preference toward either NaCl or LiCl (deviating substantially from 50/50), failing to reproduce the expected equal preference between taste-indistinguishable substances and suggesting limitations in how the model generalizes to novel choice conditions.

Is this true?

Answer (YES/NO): NO